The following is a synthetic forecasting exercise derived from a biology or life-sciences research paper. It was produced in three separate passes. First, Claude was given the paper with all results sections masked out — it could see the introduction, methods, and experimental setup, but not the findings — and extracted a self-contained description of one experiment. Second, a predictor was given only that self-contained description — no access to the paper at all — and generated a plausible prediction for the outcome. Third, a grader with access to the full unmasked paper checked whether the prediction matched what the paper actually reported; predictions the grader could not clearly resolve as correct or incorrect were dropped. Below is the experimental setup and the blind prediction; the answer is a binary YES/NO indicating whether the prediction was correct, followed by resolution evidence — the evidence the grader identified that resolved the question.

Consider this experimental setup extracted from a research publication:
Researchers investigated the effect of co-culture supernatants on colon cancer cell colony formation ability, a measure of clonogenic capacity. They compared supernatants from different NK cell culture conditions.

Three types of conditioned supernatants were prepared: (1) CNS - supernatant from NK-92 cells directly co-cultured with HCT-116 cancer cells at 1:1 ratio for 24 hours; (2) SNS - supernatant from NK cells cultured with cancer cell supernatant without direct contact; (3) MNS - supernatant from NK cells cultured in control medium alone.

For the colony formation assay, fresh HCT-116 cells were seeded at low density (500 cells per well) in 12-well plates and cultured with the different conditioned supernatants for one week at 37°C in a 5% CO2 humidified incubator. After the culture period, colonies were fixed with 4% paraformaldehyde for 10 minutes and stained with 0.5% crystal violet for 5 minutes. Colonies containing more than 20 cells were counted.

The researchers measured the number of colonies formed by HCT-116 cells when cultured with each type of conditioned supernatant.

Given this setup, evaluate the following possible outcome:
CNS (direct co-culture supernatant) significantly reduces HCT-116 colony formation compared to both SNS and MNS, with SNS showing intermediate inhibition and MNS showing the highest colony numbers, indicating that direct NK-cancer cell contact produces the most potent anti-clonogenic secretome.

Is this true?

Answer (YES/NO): NO